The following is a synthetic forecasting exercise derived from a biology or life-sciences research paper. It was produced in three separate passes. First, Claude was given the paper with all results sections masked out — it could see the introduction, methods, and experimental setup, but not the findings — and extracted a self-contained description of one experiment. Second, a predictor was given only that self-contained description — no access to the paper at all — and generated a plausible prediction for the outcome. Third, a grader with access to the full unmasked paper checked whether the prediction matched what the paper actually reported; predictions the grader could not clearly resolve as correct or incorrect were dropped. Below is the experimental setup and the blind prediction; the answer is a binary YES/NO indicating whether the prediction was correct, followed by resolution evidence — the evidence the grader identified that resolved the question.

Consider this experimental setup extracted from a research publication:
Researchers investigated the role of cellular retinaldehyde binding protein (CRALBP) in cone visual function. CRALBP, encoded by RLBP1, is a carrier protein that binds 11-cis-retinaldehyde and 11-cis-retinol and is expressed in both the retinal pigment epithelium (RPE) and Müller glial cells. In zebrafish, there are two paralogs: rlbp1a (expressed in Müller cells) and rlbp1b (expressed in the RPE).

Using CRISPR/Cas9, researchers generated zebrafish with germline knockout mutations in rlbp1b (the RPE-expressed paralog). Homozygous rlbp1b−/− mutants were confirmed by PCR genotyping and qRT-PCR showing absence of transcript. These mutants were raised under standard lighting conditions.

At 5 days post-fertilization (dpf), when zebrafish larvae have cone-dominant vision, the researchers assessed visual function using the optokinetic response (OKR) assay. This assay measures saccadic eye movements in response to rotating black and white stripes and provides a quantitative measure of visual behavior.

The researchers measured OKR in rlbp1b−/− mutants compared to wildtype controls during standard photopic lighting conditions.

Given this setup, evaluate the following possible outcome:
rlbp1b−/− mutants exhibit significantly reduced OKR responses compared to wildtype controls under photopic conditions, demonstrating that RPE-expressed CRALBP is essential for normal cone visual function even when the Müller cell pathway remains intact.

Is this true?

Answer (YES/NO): NO